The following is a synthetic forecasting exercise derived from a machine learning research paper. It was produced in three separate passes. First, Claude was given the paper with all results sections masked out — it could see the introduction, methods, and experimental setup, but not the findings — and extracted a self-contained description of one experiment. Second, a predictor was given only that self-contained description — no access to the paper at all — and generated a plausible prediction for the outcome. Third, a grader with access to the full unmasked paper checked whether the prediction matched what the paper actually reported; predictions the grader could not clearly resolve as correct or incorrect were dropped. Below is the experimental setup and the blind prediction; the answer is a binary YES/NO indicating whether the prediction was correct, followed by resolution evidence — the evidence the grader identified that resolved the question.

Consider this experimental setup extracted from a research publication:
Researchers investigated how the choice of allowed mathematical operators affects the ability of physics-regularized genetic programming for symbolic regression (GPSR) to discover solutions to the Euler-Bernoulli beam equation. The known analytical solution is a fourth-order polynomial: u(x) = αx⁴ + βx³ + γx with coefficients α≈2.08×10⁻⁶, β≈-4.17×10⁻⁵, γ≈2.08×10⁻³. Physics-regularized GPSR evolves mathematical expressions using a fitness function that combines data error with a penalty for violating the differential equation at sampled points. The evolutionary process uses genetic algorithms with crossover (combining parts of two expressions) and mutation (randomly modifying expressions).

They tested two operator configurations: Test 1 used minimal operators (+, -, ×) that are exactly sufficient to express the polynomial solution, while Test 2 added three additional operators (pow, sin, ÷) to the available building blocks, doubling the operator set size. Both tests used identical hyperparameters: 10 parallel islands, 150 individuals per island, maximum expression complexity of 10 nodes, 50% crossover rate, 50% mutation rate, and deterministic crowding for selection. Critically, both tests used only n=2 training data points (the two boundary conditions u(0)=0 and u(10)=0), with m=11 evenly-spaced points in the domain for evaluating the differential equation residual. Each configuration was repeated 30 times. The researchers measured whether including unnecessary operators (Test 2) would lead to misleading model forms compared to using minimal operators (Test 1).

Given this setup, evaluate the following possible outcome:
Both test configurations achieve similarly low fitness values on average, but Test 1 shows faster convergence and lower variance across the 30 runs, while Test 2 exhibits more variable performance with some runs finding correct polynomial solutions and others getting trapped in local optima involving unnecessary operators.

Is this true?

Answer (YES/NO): NO